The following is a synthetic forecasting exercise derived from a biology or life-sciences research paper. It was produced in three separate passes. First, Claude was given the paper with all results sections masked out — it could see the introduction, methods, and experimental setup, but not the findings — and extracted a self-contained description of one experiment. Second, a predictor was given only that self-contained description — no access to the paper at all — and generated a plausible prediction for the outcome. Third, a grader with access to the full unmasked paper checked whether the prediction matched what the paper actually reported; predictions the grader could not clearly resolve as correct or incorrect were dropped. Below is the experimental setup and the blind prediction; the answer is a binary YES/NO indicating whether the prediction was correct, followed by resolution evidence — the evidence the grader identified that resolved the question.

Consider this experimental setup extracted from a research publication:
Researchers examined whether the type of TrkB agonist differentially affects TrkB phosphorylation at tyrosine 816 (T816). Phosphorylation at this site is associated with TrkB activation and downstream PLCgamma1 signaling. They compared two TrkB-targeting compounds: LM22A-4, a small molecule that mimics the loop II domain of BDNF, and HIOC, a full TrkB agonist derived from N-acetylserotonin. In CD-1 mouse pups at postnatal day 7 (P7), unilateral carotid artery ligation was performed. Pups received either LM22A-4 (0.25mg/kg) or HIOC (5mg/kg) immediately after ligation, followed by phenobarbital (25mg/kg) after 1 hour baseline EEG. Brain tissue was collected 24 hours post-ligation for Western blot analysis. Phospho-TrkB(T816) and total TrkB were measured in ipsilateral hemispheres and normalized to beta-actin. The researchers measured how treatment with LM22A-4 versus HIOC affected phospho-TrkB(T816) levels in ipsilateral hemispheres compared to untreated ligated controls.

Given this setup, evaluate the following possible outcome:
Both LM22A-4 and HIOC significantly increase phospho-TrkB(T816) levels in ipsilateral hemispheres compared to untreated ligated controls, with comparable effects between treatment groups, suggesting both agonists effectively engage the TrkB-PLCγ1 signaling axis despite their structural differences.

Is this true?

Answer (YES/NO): NO